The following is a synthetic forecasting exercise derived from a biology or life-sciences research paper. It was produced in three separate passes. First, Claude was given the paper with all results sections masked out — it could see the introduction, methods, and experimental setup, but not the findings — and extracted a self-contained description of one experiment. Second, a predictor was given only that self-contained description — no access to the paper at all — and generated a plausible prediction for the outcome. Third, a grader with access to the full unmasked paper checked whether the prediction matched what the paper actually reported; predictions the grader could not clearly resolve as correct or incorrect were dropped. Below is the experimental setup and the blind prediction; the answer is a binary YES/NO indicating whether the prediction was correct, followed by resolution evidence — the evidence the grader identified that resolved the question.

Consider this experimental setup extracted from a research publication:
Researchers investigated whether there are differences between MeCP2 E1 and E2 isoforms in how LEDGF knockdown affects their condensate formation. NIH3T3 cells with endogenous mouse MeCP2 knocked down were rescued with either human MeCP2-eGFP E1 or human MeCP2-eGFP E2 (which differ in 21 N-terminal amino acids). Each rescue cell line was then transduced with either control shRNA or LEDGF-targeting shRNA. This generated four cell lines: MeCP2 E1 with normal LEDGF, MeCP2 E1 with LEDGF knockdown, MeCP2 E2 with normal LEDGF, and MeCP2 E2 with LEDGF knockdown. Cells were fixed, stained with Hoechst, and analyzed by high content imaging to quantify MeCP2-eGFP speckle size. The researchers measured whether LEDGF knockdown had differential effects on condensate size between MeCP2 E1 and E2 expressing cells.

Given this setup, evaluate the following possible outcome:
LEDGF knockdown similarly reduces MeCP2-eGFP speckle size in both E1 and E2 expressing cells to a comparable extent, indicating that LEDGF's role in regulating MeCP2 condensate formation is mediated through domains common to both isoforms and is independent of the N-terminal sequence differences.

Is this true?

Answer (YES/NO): NO